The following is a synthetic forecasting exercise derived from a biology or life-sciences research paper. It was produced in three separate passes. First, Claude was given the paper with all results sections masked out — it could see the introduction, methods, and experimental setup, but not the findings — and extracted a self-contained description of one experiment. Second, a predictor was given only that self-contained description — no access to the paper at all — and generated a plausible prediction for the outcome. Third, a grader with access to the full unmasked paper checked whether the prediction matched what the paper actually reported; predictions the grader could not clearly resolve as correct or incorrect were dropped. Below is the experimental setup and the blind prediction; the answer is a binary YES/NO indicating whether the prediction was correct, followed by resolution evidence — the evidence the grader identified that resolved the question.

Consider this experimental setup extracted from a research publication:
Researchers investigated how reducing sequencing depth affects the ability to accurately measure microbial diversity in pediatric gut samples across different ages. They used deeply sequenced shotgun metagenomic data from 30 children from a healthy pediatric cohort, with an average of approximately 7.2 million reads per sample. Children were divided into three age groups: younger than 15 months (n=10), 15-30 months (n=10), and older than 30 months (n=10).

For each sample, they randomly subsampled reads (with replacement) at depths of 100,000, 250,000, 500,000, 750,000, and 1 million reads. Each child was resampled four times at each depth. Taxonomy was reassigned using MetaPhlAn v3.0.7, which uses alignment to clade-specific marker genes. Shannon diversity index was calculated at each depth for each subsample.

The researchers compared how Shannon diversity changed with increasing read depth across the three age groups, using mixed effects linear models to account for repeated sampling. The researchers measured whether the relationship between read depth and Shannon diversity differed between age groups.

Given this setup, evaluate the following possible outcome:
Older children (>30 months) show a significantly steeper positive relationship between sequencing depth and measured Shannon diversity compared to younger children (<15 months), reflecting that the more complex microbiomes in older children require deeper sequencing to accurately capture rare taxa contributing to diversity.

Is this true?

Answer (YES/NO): YES